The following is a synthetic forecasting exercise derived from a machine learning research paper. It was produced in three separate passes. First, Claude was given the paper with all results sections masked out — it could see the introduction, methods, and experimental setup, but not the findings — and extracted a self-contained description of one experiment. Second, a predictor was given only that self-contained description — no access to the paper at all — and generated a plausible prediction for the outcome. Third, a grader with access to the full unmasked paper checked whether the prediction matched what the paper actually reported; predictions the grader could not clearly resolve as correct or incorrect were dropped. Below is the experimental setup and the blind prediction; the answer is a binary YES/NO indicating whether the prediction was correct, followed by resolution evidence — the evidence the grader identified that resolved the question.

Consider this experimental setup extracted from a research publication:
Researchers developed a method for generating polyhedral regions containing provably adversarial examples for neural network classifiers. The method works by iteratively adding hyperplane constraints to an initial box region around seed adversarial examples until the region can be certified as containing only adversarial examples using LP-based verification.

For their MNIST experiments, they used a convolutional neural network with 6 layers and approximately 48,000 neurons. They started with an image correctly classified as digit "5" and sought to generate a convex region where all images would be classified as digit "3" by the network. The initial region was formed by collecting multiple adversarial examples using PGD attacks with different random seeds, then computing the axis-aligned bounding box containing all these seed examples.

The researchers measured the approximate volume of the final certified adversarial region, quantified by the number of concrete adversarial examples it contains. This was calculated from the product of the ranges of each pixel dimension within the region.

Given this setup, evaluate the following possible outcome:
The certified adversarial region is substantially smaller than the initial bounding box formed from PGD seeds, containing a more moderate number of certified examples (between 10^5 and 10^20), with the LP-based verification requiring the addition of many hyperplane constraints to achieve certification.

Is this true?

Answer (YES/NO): NO